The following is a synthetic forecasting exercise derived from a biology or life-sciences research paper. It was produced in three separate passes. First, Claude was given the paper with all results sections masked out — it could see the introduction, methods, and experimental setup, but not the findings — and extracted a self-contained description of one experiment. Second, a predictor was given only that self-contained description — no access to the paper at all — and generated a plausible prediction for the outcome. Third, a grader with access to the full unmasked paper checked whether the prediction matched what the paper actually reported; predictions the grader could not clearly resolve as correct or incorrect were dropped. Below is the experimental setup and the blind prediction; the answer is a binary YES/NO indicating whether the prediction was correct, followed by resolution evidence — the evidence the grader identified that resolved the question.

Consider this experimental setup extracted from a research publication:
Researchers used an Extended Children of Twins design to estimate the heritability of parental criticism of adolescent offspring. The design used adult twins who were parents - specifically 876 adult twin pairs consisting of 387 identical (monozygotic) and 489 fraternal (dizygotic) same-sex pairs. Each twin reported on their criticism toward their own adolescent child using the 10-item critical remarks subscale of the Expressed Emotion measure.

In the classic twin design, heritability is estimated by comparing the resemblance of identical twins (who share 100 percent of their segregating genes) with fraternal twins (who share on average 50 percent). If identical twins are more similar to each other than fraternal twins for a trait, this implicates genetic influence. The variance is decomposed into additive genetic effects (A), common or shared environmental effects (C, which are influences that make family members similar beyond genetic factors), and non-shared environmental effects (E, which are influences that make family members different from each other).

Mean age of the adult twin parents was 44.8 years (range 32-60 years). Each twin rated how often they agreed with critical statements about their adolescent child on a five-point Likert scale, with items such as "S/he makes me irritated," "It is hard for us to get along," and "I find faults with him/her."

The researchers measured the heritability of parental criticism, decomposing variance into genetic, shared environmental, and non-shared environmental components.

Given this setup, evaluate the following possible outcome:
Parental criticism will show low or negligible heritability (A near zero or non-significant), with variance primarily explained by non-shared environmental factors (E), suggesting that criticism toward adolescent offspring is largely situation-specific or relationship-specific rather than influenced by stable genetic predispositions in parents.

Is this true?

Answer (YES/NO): NO